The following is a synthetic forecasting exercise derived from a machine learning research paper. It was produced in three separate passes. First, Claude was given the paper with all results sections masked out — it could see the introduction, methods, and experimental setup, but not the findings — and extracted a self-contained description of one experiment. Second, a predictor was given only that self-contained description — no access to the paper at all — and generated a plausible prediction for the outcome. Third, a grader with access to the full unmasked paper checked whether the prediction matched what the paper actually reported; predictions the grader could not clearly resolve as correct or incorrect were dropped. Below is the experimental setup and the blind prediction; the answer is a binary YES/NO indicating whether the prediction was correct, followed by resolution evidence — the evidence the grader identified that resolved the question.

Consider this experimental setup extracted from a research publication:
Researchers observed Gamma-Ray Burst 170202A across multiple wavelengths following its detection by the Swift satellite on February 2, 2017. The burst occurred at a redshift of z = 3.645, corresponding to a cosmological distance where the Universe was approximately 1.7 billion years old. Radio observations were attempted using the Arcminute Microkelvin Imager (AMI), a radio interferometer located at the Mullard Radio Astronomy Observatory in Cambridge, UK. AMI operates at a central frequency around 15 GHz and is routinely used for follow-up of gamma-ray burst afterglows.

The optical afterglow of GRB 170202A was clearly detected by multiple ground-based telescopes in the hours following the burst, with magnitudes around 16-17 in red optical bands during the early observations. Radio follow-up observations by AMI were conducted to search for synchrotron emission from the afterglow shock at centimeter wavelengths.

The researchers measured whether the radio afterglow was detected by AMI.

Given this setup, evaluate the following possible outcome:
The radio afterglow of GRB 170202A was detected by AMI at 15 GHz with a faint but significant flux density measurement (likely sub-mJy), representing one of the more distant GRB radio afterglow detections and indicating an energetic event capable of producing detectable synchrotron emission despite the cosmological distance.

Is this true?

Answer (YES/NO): NO